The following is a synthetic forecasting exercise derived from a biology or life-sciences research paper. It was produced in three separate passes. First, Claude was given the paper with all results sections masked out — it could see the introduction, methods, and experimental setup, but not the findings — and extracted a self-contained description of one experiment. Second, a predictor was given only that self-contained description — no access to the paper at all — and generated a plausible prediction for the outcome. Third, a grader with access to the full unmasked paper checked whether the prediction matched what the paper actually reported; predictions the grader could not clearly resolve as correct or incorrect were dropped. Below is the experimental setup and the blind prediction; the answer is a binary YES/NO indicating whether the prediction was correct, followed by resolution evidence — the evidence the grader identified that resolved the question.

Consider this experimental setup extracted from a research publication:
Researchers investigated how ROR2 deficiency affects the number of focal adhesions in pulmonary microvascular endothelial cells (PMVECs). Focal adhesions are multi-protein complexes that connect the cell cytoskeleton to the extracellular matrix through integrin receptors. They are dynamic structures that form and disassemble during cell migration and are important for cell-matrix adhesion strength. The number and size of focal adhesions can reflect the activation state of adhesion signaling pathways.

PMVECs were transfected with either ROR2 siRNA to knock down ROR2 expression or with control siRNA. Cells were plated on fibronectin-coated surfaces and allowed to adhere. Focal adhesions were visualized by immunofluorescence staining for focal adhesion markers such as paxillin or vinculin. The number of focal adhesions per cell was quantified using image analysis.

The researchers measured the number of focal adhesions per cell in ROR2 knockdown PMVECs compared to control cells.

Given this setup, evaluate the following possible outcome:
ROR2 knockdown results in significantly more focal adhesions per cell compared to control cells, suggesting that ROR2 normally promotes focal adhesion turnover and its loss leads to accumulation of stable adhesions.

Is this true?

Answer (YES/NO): YES